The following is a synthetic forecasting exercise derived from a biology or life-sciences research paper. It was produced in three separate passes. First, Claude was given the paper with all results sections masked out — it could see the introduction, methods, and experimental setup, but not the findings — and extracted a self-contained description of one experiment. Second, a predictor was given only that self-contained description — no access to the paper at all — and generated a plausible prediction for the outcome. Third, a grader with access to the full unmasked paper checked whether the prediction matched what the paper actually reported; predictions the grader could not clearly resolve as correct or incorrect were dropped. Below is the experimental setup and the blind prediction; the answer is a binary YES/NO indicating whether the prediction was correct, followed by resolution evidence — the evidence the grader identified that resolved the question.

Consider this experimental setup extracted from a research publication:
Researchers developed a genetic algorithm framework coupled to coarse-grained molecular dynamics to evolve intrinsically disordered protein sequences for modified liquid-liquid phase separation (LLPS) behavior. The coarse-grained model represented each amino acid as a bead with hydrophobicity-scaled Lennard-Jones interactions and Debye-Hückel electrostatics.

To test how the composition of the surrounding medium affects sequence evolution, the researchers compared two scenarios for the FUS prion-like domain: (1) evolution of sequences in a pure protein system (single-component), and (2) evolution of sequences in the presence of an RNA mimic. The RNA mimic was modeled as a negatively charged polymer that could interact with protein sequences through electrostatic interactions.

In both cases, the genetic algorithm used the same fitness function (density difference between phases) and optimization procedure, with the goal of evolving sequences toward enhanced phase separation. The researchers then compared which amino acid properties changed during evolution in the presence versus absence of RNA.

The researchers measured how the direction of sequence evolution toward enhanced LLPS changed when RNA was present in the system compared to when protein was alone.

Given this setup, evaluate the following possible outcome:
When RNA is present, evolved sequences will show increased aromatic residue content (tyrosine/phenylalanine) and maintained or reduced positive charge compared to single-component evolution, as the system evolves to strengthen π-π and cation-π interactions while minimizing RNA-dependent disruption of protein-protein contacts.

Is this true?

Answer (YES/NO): NO